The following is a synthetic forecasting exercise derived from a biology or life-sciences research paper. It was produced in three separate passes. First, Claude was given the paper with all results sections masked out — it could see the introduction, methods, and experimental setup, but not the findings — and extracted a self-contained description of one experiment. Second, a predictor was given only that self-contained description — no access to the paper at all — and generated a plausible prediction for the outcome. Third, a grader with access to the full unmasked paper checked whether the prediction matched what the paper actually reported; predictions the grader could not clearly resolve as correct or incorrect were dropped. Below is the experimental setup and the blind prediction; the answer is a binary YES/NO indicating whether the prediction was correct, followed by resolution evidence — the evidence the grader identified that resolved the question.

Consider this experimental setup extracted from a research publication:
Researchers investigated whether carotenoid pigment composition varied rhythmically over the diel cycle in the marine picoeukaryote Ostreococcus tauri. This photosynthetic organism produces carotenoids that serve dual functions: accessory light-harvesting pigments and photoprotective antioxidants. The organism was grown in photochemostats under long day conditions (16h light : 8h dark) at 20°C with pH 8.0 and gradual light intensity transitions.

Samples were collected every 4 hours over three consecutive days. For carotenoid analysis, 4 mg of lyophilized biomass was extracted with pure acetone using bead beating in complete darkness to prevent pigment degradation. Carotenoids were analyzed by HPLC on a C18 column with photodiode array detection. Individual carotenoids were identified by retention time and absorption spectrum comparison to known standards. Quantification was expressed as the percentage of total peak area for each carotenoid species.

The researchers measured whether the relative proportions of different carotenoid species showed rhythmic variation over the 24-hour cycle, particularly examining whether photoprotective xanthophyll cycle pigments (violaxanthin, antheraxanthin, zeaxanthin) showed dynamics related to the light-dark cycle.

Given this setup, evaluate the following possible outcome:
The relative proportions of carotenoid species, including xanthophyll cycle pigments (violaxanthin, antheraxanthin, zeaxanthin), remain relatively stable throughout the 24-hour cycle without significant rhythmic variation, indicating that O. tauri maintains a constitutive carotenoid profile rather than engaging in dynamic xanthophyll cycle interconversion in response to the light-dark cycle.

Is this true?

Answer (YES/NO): NO